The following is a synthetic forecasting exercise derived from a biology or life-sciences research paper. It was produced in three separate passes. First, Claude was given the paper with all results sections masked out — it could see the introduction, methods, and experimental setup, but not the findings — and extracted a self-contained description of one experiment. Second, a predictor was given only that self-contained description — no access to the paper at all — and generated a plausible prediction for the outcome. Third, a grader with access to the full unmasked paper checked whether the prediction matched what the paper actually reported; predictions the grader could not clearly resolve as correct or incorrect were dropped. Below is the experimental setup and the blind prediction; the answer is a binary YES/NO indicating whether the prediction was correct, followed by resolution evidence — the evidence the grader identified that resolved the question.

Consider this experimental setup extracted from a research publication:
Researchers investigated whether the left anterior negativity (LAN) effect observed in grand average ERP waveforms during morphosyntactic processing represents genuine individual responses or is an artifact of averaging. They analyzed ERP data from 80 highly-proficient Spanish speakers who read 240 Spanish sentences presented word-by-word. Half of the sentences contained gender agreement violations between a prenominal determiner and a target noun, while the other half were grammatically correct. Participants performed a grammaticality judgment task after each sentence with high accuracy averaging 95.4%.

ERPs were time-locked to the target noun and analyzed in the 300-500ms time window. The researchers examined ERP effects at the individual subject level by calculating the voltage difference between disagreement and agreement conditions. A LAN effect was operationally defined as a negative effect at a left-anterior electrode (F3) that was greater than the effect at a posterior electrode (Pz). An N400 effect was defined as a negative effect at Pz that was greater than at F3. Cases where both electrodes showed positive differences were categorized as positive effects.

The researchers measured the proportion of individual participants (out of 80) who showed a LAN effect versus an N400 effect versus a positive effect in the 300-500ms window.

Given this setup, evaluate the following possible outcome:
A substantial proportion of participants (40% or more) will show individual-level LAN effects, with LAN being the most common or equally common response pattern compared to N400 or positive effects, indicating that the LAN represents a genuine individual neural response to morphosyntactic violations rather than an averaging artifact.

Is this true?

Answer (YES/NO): YES